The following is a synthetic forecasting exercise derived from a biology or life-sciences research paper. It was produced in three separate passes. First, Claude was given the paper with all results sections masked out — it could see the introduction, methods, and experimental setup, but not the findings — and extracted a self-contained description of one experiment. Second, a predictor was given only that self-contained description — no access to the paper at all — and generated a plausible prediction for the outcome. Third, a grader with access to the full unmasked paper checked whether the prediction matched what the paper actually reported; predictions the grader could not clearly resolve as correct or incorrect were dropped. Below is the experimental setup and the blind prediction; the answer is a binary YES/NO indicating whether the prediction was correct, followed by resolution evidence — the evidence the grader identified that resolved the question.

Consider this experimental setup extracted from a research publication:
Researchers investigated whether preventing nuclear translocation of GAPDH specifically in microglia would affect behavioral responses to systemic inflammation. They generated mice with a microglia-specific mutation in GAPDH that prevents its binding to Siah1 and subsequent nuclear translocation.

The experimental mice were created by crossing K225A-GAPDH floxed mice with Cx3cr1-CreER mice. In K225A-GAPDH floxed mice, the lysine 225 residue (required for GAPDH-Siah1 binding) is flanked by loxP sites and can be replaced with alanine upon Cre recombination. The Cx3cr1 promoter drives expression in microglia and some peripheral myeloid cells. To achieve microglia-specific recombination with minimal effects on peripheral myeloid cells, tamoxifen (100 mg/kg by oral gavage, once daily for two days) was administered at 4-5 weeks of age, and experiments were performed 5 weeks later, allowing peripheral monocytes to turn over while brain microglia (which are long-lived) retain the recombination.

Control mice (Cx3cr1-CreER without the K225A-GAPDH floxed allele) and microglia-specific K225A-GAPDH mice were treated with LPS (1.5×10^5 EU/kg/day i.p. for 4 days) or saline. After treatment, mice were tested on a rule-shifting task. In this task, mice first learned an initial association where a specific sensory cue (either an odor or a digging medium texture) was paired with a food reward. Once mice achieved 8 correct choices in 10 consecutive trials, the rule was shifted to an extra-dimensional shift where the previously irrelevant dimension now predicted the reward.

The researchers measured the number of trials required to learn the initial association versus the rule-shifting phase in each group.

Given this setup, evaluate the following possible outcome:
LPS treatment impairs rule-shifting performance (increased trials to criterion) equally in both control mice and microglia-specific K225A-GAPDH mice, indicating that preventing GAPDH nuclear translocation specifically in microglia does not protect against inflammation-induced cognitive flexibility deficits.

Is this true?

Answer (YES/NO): NO